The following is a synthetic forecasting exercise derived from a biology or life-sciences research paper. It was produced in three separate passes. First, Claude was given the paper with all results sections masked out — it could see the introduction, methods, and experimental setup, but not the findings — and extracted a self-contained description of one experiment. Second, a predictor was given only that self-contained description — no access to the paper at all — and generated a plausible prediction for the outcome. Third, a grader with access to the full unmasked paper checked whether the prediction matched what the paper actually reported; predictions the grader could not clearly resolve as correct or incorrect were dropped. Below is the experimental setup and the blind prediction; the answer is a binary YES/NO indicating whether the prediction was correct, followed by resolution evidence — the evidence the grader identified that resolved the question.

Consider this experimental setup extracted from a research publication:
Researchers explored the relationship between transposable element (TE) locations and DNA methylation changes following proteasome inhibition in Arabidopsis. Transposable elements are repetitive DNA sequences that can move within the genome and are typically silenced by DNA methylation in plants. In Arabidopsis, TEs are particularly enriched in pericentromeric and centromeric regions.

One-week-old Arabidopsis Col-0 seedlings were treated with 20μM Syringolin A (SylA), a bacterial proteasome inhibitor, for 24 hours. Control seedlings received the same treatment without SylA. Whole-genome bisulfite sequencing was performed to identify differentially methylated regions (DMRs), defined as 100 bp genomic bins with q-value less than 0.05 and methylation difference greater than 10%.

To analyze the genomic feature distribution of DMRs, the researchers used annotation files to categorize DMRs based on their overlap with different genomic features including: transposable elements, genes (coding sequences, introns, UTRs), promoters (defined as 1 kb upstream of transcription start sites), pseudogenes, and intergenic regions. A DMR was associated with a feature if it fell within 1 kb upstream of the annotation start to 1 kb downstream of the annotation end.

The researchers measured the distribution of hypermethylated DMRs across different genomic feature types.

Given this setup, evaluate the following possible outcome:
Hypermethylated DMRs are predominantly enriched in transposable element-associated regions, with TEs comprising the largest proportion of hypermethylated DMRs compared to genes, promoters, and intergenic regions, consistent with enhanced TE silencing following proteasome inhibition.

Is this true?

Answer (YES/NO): YES